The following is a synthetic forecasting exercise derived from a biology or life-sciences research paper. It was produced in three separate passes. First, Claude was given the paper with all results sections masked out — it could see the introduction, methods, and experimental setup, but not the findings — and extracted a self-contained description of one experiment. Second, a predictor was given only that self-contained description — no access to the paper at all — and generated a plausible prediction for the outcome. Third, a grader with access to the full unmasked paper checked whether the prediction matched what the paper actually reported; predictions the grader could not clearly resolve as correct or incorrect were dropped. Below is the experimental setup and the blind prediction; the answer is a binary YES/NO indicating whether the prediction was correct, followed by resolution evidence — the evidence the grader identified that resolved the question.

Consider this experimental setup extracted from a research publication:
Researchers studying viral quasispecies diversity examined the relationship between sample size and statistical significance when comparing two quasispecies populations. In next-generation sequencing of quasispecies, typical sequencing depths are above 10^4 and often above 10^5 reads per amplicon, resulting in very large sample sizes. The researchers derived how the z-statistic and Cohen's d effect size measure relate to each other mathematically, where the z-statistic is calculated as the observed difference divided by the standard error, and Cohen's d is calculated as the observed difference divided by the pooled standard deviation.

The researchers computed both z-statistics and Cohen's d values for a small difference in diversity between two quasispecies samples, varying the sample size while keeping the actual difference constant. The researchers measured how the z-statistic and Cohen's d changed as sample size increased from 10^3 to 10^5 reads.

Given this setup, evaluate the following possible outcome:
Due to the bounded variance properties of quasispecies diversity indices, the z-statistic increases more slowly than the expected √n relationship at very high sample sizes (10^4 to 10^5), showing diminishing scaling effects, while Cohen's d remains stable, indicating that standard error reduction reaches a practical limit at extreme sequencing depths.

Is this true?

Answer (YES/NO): NO